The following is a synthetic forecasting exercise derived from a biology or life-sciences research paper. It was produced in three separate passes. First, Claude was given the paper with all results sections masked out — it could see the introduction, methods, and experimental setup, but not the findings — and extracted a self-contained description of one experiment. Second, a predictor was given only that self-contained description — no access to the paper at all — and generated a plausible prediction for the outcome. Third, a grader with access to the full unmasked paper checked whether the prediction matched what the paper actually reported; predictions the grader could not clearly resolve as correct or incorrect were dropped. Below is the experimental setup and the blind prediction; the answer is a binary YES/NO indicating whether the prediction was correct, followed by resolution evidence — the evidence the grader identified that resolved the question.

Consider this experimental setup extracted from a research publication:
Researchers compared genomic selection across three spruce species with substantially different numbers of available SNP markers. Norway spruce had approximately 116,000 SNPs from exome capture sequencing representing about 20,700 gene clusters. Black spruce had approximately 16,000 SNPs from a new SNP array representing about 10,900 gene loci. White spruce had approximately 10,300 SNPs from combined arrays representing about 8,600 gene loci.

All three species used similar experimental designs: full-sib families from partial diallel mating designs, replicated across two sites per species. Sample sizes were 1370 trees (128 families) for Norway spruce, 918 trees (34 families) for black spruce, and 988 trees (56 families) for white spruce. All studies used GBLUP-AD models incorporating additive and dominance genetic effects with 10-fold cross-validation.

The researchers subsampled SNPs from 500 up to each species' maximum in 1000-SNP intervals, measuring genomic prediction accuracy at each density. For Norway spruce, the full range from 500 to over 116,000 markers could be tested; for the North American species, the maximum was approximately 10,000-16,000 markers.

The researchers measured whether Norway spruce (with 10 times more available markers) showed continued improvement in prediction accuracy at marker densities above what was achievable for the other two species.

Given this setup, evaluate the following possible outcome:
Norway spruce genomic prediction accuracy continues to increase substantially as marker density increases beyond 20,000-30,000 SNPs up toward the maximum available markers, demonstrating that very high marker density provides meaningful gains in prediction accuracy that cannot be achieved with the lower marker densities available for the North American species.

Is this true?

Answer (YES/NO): NO